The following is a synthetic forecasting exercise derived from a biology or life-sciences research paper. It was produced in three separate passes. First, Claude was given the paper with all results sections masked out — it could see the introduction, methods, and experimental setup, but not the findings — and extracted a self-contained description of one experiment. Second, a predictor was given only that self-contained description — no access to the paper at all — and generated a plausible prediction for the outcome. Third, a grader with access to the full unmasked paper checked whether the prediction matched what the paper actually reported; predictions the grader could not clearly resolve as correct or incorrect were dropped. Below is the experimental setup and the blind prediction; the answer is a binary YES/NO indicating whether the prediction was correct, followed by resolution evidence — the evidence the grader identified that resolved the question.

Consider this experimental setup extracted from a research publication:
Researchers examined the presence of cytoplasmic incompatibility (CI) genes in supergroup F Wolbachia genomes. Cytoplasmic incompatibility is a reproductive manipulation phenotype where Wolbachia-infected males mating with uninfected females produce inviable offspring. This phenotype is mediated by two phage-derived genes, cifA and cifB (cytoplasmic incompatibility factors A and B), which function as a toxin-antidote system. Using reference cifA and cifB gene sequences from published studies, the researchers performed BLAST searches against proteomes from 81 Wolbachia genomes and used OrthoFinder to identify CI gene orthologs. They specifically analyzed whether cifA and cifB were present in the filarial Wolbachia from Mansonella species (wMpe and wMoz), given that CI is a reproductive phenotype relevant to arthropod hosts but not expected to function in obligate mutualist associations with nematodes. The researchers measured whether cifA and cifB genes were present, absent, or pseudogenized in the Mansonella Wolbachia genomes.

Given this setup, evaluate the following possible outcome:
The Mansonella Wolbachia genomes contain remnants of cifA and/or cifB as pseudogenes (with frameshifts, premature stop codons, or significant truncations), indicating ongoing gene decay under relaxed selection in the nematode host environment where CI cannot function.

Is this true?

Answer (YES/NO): NO